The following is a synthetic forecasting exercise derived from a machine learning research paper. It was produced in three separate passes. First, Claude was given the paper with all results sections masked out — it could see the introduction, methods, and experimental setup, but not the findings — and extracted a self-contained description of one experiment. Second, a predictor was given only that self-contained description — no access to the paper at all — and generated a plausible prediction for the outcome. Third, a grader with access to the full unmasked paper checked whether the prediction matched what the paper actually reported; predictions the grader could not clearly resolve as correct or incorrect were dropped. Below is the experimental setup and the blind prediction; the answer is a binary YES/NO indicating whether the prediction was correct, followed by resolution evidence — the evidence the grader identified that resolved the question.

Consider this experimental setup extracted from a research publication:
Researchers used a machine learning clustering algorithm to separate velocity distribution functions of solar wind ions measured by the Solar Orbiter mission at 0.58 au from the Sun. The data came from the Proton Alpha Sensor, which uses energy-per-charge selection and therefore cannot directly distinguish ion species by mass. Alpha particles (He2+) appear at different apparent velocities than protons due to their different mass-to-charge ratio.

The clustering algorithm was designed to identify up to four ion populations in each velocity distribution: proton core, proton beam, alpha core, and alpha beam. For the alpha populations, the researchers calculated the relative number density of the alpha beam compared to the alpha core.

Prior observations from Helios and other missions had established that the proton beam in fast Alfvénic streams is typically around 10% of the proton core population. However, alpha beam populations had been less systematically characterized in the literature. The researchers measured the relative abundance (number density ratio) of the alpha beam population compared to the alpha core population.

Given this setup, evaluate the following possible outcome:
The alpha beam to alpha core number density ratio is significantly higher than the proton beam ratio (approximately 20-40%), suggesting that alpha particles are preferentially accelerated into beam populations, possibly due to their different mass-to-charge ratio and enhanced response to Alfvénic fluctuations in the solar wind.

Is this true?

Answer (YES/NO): NO